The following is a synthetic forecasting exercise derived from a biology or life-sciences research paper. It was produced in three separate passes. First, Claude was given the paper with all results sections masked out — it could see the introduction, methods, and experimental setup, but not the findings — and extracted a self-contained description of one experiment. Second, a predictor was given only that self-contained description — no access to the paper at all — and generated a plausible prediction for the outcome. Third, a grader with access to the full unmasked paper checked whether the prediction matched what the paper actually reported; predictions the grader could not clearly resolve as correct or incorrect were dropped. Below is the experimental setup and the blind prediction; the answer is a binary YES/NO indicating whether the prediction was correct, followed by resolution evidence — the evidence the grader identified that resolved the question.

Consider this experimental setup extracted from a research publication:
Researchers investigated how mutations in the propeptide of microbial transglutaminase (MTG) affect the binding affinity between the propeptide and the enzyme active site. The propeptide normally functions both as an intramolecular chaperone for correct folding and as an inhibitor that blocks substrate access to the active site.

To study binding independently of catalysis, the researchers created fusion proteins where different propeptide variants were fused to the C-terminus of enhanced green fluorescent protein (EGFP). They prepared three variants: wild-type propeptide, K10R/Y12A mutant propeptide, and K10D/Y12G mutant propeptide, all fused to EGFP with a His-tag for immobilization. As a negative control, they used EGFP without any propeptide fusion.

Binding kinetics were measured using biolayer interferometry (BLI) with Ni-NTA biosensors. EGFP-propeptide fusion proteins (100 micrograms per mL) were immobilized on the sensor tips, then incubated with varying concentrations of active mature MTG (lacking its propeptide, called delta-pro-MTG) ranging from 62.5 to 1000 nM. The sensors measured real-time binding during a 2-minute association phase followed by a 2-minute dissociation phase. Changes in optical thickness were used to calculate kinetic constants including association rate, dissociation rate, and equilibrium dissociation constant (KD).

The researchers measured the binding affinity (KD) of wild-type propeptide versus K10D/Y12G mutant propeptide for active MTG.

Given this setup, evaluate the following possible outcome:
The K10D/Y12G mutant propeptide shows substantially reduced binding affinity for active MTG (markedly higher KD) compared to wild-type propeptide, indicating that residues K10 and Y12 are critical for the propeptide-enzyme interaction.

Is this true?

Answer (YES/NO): NO